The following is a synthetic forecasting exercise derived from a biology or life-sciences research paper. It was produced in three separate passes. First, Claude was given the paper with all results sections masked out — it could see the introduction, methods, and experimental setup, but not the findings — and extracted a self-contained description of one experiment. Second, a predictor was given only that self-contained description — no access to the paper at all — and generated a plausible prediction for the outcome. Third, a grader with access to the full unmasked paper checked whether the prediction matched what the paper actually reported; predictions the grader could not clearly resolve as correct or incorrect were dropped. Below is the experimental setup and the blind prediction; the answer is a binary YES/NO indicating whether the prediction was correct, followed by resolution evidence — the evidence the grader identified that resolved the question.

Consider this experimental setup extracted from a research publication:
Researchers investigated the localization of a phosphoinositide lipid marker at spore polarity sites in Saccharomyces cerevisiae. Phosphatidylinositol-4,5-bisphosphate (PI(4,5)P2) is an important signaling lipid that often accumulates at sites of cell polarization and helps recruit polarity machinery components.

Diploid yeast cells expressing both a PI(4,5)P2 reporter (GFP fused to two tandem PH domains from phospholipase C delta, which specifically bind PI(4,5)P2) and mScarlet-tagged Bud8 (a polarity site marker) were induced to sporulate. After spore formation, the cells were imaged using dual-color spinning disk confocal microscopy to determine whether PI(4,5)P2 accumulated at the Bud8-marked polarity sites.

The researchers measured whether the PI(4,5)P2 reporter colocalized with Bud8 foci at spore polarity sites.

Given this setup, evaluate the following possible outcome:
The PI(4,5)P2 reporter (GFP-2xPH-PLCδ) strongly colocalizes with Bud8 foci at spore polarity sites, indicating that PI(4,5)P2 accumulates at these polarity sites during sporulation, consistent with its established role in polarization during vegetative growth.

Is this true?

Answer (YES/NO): NO